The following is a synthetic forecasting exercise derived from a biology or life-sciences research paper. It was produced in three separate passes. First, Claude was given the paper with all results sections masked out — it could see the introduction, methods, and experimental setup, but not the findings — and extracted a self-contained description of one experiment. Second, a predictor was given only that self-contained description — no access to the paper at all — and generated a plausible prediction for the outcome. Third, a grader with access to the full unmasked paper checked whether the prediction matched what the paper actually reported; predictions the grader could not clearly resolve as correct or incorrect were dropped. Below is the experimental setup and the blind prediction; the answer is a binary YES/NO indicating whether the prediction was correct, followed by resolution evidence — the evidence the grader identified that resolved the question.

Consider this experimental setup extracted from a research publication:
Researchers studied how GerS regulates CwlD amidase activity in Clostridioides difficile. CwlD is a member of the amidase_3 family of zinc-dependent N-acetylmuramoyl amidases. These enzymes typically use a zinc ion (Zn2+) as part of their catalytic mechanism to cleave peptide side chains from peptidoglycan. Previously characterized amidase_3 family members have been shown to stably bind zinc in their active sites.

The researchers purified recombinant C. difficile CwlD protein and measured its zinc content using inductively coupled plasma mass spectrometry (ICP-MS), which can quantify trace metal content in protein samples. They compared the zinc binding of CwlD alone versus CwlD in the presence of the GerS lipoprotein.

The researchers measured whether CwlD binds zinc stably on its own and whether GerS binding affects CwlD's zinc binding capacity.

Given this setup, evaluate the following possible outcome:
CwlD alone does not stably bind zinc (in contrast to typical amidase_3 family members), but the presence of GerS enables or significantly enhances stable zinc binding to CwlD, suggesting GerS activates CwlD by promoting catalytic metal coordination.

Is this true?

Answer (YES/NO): YES